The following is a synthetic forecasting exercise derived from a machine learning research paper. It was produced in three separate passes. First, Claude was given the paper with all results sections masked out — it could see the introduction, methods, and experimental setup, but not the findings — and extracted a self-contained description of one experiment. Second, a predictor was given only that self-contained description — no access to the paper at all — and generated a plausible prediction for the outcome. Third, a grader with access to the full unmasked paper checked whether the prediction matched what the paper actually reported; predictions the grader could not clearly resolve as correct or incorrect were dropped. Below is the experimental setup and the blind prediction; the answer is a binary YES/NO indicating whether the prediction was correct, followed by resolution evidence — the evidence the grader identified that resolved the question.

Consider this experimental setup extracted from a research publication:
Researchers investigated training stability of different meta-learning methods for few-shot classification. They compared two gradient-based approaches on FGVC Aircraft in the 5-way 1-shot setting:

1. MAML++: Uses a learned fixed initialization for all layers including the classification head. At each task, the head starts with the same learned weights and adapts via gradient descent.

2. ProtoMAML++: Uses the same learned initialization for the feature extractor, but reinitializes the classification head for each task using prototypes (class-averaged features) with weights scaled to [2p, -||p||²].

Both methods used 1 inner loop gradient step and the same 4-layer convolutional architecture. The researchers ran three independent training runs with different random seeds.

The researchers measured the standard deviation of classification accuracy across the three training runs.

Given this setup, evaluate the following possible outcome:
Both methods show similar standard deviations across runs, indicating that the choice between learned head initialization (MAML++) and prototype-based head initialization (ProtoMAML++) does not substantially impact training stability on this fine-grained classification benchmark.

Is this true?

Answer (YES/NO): NO